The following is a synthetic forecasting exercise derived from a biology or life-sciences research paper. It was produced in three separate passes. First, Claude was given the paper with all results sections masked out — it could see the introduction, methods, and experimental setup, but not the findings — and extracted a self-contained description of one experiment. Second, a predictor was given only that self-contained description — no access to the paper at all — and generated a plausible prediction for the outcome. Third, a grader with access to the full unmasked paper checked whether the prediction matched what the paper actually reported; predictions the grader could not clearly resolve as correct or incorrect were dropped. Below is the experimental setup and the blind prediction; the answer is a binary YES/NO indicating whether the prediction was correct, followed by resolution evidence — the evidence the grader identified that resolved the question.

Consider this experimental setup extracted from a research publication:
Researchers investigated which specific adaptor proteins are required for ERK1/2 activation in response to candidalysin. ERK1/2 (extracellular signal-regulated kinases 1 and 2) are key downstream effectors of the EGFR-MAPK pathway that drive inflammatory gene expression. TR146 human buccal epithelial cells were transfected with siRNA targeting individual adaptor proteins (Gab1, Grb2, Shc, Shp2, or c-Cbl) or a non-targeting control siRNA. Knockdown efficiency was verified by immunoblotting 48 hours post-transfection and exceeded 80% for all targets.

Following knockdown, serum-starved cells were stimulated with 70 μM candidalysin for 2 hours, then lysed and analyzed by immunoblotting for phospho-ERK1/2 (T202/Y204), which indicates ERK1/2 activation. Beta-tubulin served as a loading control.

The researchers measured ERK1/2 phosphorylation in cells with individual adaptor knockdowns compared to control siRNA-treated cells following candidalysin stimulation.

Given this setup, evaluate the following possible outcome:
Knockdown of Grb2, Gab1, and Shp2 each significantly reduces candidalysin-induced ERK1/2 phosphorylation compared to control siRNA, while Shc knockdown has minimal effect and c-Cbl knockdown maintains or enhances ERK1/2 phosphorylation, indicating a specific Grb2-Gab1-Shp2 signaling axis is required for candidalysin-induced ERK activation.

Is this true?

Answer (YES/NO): NO